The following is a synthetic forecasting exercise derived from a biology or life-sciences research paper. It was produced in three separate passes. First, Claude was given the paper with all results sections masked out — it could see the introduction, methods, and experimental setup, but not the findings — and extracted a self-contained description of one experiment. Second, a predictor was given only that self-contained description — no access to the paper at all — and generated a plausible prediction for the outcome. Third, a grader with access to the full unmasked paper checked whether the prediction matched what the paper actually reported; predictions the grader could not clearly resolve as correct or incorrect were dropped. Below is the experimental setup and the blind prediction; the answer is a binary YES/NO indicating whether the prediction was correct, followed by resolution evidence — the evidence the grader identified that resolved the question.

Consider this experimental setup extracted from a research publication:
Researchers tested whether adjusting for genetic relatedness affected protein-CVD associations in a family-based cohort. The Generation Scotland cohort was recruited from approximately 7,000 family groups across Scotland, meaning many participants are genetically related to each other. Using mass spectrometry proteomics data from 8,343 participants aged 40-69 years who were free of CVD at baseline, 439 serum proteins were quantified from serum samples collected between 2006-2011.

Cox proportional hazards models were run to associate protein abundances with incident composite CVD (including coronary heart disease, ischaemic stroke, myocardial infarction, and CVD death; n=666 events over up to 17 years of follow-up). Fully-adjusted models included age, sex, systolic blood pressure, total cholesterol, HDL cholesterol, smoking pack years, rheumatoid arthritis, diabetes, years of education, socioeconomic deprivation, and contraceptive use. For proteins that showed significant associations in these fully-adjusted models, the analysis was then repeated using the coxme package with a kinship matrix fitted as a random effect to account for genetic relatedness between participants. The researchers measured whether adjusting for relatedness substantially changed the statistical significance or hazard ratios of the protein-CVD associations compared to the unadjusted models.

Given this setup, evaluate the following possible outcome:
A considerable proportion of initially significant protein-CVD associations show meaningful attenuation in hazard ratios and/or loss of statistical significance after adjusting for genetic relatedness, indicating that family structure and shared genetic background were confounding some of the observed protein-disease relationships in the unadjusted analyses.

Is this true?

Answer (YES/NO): NO